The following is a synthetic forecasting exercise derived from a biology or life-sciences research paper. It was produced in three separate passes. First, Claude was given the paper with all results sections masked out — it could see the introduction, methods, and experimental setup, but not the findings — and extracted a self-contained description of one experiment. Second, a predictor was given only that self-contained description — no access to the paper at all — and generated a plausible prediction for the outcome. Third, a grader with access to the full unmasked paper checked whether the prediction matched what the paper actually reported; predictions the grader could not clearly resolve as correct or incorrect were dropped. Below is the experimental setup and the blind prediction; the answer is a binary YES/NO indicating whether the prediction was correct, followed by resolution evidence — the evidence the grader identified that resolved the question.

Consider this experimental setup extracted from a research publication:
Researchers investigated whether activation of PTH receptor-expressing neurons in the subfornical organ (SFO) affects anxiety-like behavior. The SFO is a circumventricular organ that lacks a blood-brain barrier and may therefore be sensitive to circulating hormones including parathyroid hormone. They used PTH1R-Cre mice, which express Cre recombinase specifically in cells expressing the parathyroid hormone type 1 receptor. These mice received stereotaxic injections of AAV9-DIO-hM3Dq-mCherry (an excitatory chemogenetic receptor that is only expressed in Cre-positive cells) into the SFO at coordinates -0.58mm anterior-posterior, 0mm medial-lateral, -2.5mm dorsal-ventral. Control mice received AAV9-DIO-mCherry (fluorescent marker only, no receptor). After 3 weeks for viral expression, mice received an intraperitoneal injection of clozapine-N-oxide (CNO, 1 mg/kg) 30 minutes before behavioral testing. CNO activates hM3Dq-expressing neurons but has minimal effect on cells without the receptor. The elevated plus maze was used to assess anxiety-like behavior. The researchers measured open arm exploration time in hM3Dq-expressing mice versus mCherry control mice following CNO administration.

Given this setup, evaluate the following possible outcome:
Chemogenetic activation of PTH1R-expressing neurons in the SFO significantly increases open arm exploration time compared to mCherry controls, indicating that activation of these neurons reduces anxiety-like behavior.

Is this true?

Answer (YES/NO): NO